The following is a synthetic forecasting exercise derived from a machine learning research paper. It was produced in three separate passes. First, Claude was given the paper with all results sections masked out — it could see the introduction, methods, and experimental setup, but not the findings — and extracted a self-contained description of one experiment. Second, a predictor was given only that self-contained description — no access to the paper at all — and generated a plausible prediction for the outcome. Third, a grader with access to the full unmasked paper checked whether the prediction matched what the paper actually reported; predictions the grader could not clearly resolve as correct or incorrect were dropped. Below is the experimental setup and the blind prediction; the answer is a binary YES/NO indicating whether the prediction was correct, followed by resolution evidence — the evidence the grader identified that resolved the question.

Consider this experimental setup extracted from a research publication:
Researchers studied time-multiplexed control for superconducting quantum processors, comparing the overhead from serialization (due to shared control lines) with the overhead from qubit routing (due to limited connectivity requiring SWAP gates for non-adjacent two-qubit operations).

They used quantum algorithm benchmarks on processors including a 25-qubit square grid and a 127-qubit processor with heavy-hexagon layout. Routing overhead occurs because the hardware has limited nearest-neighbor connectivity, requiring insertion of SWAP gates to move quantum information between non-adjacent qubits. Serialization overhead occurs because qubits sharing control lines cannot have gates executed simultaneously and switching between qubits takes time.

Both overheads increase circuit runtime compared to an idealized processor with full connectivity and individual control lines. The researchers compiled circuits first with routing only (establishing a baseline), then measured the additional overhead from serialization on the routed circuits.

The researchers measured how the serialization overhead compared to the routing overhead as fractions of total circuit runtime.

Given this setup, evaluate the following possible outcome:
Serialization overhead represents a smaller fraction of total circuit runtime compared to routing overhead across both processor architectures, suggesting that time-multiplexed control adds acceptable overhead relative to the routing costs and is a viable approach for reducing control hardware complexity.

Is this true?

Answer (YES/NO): NO